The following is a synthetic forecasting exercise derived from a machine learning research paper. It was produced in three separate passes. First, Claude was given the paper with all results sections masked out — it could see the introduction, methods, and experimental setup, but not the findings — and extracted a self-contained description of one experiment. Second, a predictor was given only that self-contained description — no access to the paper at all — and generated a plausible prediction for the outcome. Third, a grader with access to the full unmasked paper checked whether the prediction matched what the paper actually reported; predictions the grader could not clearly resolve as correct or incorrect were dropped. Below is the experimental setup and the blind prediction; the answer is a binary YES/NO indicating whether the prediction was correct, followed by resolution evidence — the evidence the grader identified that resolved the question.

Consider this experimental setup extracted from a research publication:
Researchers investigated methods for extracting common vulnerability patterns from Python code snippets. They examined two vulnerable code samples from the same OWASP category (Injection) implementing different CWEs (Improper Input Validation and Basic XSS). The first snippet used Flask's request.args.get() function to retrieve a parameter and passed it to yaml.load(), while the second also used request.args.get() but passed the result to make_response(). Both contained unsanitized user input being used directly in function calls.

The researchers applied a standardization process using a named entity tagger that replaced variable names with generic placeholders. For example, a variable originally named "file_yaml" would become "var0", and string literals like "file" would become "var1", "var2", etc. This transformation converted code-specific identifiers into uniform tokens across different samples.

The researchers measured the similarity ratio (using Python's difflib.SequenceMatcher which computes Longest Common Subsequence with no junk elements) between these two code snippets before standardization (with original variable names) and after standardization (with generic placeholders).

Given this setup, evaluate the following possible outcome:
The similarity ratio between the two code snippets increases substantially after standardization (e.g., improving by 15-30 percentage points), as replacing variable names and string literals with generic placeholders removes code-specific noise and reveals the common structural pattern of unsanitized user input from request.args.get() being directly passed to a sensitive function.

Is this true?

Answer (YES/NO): YES